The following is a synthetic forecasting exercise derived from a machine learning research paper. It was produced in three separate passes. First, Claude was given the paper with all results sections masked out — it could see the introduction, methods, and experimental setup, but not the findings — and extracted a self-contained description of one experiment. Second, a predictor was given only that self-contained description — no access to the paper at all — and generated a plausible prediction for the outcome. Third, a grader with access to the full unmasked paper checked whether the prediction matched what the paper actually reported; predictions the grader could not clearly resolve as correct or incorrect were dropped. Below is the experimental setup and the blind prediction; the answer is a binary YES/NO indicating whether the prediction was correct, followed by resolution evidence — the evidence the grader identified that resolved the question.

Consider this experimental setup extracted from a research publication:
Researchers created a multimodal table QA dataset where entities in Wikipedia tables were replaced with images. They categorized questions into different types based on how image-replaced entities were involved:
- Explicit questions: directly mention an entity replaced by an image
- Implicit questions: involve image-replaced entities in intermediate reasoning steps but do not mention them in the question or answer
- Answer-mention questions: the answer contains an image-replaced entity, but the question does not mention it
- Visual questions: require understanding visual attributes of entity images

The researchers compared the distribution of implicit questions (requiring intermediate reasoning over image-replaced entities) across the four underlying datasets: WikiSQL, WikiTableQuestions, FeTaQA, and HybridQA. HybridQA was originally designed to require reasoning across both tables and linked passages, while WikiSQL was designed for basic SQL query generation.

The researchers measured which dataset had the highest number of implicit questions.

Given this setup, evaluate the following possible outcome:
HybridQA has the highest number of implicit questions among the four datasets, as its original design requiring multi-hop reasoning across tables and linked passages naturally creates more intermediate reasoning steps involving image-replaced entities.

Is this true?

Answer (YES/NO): YES